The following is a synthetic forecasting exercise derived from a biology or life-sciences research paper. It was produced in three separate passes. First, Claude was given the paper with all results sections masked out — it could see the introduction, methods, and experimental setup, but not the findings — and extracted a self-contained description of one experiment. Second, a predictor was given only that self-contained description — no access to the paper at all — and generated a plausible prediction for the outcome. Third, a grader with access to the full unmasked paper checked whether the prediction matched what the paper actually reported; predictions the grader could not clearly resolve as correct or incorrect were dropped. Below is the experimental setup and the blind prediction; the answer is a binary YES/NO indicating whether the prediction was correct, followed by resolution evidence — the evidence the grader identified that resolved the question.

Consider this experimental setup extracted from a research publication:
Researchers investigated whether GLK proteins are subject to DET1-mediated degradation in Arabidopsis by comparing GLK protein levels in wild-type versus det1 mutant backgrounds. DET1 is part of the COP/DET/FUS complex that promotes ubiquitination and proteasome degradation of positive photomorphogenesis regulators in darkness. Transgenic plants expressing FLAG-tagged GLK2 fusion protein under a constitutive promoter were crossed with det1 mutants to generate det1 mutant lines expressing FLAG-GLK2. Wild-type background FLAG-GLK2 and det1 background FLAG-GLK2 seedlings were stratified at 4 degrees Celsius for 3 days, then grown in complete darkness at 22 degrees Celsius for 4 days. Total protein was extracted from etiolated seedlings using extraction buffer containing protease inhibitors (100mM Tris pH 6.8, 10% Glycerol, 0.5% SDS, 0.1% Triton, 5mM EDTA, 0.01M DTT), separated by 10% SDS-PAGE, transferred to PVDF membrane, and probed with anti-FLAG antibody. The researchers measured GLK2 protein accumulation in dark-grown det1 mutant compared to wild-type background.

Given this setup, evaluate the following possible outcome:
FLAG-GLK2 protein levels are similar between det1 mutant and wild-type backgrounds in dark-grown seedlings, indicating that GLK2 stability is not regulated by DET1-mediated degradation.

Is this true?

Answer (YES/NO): NO